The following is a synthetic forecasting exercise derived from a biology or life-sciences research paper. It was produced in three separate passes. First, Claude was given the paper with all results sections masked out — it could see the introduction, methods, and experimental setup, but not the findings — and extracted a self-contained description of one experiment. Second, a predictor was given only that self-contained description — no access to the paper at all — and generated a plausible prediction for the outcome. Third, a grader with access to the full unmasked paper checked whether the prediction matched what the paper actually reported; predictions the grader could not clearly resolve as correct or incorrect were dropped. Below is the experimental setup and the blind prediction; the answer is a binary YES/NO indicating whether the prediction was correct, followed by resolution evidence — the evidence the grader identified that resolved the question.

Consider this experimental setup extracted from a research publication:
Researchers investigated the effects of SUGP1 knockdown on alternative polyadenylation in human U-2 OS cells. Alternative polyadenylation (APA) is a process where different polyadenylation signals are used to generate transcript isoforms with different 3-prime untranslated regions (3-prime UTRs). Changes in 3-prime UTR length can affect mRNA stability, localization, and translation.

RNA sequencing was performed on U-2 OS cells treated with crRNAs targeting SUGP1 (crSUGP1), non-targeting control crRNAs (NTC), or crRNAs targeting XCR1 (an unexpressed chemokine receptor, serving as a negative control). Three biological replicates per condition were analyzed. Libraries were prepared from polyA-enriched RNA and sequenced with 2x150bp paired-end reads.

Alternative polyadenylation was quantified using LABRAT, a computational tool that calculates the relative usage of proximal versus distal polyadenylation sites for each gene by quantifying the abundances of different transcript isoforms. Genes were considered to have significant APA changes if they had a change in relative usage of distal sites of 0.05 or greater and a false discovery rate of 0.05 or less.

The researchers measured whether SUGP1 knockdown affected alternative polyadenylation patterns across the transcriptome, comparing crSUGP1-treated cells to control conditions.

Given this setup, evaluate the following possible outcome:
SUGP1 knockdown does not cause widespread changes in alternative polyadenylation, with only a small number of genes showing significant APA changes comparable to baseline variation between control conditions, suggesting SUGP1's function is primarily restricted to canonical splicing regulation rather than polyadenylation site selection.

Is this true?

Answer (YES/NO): NO